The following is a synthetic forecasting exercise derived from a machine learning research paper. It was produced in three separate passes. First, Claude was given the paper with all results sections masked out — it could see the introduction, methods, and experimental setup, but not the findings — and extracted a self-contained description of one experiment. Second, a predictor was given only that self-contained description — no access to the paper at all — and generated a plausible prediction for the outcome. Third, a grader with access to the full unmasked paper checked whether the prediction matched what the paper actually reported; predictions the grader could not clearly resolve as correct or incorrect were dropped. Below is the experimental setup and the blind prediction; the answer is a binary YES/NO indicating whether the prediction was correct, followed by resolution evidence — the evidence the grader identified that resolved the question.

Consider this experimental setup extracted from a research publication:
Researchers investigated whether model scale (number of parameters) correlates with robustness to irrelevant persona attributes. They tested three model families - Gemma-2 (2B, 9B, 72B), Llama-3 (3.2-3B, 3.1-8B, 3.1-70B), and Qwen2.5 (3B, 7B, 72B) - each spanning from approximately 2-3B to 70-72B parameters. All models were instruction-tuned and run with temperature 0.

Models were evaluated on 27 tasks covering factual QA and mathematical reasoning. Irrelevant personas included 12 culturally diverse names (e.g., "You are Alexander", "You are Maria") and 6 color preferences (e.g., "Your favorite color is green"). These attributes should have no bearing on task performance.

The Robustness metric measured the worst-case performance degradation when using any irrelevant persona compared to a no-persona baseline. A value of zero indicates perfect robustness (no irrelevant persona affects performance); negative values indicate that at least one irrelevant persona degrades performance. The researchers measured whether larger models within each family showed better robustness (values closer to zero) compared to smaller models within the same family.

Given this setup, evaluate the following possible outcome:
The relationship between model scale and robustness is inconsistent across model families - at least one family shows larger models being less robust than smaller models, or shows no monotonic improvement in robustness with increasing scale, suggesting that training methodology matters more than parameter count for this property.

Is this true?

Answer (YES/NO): YES